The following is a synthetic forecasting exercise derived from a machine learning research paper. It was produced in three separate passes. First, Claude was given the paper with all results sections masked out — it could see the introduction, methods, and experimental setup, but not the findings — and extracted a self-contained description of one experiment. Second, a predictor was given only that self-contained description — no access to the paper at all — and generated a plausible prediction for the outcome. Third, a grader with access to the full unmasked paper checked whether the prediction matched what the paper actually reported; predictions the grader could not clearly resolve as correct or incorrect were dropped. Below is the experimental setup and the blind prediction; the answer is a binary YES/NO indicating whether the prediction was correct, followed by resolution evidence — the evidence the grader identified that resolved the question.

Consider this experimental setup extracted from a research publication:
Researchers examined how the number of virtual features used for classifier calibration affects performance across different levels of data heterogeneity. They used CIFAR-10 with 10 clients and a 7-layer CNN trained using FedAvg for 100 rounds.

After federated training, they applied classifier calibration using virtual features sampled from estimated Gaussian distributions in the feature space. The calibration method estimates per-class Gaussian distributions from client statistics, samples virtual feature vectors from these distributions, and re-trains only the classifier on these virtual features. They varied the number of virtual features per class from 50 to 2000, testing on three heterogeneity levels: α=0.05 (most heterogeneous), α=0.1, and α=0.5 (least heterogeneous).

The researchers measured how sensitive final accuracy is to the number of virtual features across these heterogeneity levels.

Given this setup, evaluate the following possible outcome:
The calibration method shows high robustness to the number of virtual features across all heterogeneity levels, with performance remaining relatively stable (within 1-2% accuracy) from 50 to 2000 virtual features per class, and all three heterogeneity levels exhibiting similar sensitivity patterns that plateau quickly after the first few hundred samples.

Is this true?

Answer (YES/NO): NO